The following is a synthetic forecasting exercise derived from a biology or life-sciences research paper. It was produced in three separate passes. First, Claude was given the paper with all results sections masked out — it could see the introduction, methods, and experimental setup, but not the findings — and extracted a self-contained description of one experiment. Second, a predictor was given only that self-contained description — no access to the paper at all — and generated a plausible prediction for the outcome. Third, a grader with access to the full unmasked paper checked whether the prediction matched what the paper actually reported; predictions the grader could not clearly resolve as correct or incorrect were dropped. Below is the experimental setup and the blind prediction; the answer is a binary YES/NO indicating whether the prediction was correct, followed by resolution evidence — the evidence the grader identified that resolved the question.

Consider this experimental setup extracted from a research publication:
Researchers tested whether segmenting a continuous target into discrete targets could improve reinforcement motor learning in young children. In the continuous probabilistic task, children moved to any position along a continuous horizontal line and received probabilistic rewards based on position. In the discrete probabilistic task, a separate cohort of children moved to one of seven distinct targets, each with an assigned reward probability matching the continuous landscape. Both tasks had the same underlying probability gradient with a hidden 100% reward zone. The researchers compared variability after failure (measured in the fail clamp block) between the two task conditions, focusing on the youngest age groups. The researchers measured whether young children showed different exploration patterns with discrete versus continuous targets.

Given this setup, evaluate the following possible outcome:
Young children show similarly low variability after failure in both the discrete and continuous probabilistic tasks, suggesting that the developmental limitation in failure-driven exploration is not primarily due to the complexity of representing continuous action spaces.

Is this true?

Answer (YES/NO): NO